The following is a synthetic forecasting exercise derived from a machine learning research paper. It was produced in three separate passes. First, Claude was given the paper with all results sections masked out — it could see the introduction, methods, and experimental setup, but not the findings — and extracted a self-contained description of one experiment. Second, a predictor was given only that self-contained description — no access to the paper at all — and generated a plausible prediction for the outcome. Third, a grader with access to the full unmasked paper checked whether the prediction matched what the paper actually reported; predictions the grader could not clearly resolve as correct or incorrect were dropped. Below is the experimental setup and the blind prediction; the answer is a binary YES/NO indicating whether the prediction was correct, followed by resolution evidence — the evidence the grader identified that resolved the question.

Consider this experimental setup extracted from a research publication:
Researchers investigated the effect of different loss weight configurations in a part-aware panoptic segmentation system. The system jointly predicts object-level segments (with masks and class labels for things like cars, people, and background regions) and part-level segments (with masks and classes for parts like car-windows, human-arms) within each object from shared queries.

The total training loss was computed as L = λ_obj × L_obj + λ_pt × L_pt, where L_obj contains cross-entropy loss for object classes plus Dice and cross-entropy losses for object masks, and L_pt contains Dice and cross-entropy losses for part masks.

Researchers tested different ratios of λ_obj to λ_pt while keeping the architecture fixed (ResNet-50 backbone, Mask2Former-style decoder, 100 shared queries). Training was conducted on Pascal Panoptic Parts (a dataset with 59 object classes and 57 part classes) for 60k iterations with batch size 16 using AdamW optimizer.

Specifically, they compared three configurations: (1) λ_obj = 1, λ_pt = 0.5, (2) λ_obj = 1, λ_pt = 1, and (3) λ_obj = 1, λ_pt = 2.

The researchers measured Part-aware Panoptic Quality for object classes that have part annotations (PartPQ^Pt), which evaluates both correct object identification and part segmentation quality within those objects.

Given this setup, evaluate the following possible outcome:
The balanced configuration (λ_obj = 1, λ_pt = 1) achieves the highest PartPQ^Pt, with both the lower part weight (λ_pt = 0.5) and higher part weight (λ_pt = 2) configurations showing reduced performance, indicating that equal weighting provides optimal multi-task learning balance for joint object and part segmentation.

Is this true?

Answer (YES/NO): YES